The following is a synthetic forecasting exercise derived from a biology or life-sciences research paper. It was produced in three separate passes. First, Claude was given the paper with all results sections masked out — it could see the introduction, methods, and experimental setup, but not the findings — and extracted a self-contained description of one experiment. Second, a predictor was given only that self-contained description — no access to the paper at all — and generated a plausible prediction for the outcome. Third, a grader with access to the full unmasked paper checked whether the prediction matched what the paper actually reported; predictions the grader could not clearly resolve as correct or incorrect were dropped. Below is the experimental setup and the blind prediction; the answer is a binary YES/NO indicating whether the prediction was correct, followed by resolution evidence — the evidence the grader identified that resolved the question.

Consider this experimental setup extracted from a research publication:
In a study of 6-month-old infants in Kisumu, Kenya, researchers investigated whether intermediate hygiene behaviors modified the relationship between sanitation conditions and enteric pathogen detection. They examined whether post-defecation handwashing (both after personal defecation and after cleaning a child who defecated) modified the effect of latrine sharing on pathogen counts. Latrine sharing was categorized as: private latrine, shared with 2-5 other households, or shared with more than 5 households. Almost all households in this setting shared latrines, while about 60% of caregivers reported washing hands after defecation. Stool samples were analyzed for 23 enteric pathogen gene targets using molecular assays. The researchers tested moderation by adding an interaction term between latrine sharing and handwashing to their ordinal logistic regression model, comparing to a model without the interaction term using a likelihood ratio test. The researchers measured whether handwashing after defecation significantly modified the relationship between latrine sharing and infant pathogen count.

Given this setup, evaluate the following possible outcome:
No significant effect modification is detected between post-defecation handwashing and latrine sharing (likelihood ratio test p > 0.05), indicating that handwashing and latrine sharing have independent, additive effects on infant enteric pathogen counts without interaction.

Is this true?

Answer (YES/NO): NO